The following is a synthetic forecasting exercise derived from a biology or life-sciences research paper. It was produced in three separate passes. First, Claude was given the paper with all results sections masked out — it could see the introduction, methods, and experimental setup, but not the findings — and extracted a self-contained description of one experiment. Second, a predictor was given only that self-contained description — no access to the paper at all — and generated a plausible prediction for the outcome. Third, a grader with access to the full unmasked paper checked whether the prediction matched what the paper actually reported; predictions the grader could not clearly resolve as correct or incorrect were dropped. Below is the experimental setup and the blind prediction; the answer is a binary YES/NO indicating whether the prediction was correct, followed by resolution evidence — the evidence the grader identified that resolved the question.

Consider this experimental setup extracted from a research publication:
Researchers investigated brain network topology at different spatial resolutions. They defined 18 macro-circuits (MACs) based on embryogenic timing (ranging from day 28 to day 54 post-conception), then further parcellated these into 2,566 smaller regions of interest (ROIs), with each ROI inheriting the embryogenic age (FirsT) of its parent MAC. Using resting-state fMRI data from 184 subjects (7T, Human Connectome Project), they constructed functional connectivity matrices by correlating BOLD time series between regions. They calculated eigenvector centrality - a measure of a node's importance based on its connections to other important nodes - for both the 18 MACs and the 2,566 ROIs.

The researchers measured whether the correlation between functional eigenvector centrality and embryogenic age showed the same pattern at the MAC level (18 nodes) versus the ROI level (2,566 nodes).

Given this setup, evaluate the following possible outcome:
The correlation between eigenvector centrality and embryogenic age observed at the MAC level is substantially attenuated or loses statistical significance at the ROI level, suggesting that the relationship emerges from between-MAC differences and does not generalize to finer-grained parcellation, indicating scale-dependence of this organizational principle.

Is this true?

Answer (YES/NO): NO